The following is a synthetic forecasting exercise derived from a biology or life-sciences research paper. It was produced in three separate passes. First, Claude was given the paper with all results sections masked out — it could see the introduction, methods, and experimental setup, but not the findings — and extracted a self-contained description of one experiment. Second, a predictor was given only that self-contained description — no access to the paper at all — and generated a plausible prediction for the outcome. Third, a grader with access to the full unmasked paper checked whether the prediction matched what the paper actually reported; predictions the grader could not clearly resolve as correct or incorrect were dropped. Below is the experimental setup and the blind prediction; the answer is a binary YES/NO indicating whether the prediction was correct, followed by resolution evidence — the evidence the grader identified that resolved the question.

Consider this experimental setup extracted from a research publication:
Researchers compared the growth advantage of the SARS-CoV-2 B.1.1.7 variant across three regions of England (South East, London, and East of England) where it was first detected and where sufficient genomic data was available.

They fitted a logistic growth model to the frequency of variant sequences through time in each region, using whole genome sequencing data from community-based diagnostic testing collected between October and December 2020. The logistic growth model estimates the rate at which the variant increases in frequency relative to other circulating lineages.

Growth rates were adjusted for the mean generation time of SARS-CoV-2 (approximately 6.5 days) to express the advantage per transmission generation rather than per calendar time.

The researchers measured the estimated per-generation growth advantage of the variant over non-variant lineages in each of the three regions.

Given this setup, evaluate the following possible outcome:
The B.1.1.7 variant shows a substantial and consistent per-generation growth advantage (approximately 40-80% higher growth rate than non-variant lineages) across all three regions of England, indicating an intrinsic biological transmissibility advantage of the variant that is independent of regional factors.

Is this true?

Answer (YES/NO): YES